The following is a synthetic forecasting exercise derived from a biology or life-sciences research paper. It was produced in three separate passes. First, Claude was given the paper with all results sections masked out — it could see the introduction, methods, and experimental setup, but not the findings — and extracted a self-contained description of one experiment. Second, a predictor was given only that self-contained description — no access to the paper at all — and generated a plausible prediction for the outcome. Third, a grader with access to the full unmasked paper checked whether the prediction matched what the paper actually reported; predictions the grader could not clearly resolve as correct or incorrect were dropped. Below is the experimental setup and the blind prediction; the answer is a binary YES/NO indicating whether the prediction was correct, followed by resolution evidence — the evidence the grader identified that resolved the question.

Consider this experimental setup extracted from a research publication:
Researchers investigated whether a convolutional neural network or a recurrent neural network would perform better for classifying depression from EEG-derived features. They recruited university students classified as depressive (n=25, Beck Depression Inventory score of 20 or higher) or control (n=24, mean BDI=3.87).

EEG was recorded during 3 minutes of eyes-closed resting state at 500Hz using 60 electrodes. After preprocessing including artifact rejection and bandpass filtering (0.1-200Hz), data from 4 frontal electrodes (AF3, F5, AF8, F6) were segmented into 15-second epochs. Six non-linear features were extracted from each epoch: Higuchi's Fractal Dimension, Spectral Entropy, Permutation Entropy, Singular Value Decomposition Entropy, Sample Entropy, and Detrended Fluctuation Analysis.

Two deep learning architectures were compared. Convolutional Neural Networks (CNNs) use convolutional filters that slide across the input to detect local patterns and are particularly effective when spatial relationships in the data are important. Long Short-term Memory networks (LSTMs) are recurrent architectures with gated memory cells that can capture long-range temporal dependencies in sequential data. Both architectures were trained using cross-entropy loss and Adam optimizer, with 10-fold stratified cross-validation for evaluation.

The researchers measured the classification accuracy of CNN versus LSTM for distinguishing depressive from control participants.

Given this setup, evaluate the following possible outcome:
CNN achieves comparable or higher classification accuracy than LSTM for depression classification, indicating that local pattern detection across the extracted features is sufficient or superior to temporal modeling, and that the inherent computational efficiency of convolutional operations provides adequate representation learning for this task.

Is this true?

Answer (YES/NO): NO